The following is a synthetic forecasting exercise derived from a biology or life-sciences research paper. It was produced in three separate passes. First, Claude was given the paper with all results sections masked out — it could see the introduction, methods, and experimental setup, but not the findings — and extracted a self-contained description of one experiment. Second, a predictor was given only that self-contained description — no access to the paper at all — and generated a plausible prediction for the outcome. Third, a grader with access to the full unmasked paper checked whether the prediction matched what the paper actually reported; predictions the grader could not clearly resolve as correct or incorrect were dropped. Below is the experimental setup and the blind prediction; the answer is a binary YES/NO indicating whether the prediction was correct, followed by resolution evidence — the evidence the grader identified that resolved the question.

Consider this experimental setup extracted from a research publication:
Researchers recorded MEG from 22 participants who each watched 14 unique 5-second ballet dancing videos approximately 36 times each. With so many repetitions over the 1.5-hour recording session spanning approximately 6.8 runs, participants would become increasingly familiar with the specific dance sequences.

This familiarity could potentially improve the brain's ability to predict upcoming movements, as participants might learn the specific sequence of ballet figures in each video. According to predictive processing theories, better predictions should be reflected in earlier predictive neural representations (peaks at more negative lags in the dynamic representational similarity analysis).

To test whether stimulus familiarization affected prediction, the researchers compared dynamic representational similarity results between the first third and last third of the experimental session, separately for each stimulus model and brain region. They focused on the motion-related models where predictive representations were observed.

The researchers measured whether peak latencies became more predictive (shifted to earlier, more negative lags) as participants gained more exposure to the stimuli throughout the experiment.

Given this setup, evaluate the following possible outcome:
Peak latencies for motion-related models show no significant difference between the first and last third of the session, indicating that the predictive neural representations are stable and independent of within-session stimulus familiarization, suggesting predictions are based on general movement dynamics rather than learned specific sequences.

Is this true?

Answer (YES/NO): YES